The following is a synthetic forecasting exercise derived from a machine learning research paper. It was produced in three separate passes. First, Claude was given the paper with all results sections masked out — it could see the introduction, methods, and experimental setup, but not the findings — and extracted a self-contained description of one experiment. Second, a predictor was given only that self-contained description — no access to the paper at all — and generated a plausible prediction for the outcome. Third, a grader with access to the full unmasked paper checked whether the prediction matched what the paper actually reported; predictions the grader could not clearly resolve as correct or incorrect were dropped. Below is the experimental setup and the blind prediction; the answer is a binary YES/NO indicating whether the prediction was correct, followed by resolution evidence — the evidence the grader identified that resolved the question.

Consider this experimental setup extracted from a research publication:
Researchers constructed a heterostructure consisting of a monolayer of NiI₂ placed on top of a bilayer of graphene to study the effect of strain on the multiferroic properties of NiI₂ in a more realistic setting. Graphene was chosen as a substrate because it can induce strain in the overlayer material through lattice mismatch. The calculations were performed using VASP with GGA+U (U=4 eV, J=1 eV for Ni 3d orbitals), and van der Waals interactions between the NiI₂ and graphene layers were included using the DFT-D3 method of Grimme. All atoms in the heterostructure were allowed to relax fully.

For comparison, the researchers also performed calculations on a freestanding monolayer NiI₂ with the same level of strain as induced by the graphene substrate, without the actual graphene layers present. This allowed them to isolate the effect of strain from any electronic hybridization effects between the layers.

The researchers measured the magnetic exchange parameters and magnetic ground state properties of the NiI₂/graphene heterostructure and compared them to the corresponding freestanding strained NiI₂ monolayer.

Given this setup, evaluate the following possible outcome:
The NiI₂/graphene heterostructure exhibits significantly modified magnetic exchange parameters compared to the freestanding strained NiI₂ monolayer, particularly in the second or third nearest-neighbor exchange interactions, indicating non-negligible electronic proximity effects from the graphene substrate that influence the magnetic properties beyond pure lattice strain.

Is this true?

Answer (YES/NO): NO